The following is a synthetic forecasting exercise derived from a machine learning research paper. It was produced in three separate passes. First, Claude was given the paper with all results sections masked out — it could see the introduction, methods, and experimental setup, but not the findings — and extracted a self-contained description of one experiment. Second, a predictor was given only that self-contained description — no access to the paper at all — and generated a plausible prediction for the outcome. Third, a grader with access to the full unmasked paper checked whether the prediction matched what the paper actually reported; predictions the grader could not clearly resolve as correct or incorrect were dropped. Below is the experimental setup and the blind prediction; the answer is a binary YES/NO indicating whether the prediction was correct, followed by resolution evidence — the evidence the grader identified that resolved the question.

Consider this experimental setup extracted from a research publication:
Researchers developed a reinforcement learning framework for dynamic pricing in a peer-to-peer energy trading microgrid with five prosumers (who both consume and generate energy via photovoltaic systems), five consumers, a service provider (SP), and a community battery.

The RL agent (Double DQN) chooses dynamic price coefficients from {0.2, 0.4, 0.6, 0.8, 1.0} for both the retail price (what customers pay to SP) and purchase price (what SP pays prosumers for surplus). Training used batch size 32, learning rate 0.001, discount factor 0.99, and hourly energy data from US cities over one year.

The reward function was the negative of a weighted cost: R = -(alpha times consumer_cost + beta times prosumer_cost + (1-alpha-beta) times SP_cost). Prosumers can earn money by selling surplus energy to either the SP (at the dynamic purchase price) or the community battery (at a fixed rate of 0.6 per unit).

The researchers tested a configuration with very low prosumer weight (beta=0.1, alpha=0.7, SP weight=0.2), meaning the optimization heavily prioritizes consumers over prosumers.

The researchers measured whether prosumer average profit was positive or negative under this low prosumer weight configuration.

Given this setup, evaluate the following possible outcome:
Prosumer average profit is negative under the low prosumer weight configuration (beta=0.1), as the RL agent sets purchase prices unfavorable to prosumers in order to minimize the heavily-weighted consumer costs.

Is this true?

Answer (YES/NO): YES